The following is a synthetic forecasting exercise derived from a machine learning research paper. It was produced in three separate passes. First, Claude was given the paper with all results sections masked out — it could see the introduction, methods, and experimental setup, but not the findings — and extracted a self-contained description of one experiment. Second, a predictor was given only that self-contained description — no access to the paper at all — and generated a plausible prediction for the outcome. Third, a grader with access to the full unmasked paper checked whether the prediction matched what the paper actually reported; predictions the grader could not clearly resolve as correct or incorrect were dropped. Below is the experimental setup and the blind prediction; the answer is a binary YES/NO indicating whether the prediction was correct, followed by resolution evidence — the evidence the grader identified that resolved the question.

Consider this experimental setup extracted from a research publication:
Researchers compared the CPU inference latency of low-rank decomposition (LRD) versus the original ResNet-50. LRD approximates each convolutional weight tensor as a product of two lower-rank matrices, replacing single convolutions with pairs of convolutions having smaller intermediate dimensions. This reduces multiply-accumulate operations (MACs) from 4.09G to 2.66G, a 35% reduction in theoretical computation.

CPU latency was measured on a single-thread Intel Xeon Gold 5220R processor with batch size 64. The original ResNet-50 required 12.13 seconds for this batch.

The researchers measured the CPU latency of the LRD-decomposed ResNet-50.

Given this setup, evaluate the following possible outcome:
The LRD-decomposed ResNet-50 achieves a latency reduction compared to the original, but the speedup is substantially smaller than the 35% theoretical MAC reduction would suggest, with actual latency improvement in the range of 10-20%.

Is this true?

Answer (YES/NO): YES